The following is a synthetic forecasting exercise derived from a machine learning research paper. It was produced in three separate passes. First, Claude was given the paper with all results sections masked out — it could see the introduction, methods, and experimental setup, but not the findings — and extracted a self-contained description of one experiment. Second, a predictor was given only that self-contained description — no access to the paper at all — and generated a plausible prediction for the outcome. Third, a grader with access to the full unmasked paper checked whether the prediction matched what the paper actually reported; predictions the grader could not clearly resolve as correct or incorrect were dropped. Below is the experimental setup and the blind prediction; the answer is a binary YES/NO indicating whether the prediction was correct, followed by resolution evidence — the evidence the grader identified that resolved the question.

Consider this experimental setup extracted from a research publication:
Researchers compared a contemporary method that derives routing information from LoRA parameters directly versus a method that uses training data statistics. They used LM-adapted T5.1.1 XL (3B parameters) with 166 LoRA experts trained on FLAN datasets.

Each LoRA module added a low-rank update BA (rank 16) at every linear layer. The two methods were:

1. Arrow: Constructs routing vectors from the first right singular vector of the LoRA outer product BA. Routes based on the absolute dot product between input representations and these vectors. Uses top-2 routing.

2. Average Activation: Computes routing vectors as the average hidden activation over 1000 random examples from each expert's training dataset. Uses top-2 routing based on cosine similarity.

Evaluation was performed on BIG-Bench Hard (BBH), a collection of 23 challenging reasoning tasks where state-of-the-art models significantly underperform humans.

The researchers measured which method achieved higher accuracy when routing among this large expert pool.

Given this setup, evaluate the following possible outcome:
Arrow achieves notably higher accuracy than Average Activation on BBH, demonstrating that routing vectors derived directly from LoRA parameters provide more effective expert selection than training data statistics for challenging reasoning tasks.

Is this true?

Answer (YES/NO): NO